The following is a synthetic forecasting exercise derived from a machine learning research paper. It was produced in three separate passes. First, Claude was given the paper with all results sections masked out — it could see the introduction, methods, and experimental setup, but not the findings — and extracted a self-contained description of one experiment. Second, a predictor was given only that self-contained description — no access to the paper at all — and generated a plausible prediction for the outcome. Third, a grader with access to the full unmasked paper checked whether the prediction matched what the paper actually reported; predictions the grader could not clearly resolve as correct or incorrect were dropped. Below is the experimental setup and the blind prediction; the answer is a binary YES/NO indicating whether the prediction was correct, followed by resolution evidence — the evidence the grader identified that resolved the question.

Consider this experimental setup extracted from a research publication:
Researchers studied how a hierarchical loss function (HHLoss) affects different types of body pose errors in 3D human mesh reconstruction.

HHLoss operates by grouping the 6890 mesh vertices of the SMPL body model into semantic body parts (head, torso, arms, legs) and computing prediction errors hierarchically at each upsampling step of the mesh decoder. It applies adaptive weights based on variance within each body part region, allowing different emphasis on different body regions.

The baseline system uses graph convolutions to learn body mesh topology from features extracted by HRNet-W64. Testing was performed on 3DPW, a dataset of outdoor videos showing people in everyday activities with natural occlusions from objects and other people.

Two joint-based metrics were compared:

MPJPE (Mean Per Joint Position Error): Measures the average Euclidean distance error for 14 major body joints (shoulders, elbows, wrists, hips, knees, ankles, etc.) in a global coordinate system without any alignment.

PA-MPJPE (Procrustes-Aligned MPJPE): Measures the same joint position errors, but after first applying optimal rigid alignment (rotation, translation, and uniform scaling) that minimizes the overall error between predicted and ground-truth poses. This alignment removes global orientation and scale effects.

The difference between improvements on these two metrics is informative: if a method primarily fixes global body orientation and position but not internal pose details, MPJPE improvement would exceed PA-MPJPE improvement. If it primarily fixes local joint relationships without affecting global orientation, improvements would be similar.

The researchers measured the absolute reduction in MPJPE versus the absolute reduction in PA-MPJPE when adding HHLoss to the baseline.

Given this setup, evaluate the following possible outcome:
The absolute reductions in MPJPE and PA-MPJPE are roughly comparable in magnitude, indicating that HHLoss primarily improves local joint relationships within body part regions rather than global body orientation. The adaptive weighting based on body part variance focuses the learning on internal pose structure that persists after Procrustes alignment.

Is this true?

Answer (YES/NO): NO